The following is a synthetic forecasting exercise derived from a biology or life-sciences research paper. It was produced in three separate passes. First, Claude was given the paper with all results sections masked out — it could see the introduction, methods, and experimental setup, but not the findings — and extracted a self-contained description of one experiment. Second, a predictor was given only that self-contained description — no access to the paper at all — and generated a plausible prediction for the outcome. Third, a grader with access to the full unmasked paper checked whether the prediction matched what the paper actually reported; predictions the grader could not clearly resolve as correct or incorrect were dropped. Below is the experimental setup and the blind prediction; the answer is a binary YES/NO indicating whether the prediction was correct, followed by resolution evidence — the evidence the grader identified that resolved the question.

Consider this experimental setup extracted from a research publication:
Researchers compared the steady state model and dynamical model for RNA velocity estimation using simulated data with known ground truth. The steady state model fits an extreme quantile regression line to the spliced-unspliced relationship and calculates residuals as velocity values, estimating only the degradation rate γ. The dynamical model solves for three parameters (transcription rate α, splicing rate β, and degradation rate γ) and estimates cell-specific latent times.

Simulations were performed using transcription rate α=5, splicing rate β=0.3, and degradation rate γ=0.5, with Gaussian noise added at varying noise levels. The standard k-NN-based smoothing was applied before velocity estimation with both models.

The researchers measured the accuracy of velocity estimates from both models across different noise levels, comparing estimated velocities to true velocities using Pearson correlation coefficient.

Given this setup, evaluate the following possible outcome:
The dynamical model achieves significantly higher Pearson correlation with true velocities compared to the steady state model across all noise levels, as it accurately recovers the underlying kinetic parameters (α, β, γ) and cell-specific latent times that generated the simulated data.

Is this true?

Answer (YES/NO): NO